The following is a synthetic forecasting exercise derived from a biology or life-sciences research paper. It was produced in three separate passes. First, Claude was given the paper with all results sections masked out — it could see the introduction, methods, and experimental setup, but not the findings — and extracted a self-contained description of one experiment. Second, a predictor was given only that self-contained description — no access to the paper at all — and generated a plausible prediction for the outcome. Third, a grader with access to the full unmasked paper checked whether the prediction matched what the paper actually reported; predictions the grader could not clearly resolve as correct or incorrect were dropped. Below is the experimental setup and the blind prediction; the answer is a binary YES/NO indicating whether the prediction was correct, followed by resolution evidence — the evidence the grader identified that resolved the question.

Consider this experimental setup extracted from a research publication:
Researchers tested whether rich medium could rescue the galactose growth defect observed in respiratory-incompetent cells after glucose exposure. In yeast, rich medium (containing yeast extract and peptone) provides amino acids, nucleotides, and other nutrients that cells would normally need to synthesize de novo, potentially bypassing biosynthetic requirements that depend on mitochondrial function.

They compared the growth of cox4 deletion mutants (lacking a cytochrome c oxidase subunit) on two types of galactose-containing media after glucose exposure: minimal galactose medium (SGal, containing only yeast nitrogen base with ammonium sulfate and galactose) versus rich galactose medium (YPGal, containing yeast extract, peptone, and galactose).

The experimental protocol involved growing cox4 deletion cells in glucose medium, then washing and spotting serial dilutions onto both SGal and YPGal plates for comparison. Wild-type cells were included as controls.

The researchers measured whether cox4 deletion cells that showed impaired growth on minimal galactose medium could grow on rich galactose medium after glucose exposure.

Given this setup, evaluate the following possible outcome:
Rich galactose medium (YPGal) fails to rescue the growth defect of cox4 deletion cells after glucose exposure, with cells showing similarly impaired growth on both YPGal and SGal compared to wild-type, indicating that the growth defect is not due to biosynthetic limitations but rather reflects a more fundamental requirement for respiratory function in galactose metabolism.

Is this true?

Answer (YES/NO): NO